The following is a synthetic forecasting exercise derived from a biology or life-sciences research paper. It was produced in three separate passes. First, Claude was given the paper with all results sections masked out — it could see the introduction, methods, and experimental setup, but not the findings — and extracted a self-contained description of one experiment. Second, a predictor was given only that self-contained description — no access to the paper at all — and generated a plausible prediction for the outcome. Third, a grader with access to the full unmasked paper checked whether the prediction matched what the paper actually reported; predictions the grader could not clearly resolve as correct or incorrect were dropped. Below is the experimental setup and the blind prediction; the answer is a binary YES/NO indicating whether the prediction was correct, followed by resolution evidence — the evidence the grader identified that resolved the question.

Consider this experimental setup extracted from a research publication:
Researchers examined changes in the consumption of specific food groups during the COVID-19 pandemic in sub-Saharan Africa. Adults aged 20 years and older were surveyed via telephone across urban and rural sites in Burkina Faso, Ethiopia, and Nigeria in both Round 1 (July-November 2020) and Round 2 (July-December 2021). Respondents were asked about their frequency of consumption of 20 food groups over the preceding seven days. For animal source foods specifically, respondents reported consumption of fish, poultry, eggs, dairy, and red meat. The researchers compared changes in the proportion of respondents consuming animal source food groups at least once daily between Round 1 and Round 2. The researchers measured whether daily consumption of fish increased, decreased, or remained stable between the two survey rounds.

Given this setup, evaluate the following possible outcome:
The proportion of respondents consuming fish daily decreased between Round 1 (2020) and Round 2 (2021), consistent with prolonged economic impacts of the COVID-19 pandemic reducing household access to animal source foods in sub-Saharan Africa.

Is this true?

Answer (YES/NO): NO